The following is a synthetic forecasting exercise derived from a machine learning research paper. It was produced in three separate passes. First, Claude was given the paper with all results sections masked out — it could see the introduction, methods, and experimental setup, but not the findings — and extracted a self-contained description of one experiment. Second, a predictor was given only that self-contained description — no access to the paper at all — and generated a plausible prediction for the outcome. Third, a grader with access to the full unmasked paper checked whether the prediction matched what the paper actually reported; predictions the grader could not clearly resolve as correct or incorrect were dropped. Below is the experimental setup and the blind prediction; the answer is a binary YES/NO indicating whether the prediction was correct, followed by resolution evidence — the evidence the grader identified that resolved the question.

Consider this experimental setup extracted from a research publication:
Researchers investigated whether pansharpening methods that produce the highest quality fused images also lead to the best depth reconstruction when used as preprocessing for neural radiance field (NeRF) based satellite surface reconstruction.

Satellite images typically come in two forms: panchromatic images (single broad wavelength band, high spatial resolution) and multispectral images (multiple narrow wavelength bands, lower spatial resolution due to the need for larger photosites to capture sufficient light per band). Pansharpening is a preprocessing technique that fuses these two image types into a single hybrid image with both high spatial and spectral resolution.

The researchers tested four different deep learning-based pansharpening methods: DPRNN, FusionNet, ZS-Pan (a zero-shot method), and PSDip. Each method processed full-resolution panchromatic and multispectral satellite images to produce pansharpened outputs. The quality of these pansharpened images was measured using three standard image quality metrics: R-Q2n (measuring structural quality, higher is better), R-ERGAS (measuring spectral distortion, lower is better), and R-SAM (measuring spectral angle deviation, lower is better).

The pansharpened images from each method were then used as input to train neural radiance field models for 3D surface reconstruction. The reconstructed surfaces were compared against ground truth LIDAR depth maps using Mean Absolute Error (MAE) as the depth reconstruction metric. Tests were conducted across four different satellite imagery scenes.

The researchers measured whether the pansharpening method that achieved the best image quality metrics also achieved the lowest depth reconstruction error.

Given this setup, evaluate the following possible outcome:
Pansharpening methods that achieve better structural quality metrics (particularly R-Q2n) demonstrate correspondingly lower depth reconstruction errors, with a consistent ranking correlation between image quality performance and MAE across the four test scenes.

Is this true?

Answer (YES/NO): NO